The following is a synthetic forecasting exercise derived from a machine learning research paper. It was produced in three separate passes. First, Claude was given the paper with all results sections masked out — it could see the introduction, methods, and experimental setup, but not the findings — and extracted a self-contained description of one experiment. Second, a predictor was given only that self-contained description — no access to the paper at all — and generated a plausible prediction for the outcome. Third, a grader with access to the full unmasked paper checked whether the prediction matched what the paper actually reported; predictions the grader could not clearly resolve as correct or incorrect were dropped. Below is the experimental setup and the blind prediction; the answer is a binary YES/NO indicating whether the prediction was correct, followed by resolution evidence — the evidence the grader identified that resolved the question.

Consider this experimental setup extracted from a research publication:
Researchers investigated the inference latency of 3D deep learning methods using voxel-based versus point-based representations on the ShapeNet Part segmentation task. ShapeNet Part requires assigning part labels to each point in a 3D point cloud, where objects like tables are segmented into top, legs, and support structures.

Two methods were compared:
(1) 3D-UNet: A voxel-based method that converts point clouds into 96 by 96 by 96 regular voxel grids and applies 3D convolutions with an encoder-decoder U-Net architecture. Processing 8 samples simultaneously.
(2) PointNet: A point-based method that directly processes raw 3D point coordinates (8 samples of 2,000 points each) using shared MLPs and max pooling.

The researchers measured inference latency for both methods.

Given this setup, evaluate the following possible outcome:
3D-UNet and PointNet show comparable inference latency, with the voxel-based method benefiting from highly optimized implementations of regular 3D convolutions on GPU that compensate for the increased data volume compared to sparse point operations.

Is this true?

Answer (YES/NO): NO